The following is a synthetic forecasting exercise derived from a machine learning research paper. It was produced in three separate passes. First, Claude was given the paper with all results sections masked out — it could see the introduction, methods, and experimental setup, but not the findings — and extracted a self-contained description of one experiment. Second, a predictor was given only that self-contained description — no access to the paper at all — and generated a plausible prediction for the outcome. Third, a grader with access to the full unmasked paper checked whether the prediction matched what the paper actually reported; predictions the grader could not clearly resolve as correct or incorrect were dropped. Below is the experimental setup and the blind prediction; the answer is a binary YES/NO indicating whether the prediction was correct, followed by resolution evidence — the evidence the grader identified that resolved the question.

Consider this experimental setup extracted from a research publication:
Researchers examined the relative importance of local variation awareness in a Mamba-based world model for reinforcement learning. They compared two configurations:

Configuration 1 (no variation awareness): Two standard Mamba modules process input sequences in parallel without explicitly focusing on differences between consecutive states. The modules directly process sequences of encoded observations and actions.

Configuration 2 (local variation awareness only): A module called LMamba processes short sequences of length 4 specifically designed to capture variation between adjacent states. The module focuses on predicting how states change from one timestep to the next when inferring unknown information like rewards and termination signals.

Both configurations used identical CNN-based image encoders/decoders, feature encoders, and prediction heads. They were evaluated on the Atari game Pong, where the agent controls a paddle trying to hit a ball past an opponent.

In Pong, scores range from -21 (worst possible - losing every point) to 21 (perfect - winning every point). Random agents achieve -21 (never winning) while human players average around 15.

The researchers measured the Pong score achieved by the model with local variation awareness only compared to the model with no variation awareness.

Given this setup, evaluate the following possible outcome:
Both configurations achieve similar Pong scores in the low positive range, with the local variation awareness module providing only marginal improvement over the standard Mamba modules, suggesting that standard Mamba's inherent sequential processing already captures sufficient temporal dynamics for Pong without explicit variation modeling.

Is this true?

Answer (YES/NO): NO